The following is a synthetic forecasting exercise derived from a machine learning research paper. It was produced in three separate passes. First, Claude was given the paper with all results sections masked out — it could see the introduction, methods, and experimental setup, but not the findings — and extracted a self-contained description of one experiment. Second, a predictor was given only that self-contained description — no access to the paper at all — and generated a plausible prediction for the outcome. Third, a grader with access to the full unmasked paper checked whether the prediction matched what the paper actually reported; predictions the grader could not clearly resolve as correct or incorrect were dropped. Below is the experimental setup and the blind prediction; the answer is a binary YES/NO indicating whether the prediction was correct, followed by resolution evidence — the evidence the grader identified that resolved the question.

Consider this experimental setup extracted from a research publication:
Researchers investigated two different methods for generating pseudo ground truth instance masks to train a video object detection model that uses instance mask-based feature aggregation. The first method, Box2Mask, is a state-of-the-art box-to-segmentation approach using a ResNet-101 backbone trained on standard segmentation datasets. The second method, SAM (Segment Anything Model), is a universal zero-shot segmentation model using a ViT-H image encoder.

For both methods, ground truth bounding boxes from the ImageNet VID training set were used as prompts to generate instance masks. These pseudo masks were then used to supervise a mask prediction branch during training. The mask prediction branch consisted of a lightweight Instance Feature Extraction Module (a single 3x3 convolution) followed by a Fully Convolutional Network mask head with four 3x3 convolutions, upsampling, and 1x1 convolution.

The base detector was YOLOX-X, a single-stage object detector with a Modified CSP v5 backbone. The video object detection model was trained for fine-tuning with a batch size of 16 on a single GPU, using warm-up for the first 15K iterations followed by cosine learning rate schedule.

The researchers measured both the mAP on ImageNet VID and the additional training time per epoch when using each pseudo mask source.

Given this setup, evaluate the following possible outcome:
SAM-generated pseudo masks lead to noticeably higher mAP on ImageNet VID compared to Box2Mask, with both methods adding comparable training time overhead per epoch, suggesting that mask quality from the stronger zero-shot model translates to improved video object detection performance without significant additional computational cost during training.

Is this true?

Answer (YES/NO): NO